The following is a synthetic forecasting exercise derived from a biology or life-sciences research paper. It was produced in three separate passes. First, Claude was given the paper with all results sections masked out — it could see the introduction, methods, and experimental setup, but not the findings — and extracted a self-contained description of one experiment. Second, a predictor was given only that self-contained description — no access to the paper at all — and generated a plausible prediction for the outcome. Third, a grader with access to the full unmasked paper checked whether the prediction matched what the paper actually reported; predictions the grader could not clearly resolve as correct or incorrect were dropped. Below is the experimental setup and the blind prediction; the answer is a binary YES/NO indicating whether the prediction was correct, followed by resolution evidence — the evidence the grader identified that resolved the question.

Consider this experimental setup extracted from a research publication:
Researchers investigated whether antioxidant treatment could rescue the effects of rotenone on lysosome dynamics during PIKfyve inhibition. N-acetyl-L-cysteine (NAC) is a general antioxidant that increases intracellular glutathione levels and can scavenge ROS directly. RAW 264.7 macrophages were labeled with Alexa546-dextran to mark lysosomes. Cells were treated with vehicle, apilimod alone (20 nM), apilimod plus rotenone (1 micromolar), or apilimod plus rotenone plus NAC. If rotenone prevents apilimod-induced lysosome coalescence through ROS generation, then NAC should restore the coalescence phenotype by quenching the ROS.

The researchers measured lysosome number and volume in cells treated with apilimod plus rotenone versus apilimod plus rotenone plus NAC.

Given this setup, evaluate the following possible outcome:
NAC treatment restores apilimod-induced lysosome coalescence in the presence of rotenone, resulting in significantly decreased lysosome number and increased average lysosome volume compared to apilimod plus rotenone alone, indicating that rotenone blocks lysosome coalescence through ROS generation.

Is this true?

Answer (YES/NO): YES